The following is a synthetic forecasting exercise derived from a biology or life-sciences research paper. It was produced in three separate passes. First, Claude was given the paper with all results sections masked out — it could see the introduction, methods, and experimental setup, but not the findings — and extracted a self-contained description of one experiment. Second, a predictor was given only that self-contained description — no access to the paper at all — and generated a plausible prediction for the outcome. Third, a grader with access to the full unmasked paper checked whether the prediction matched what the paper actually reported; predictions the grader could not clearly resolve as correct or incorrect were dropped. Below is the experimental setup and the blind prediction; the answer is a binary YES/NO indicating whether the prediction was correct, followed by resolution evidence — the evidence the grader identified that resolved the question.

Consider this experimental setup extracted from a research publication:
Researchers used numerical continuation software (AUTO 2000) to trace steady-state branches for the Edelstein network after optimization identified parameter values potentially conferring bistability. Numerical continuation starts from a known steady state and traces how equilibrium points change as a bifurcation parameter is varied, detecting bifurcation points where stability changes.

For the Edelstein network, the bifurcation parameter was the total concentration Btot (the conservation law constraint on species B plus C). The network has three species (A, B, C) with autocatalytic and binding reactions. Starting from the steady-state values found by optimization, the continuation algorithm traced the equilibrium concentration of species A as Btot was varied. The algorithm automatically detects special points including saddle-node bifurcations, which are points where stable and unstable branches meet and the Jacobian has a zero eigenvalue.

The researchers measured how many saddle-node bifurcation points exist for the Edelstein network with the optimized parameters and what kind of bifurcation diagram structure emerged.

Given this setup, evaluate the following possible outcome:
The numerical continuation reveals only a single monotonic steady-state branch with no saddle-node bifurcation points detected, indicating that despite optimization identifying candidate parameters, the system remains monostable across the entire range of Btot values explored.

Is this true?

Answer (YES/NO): NO